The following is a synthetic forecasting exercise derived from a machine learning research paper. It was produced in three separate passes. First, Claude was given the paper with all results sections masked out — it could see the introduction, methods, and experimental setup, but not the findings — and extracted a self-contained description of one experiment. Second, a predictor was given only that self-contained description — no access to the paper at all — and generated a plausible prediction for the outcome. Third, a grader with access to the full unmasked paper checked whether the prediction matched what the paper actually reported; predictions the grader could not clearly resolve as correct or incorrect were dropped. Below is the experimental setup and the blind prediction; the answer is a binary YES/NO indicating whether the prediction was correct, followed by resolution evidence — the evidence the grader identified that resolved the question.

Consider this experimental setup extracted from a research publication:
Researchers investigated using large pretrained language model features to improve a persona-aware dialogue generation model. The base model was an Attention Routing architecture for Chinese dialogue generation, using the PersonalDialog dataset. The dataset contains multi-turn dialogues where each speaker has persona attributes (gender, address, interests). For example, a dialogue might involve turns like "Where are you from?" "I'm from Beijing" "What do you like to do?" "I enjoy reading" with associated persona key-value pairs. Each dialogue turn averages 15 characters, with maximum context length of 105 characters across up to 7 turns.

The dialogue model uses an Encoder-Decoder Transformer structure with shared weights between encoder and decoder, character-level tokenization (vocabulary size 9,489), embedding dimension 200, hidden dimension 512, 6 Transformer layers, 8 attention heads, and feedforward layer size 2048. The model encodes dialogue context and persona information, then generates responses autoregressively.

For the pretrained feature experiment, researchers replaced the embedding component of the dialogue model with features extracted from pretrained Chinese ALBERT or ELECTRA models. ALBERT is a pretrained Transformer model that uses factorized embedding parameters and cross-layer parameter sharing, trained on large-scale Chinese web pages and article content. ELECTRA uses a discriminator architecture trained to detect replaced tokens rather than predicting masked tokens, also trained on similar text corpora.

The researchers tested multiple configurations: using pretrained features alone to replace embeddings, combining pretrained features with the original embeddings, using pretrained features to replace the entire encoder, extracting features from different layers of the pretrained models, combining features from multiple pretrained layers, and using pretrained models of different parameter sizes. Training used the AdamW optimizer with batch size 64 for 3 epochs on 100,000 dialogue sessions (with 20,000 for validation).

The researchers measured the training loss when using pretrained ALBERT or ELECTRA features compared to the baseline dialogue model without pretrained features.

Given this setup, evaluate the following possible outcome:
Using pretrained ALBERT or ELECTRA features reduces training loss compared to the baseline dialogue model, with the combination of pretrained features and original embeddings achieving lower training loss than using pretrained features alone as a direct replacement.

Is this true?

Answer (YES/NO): NO